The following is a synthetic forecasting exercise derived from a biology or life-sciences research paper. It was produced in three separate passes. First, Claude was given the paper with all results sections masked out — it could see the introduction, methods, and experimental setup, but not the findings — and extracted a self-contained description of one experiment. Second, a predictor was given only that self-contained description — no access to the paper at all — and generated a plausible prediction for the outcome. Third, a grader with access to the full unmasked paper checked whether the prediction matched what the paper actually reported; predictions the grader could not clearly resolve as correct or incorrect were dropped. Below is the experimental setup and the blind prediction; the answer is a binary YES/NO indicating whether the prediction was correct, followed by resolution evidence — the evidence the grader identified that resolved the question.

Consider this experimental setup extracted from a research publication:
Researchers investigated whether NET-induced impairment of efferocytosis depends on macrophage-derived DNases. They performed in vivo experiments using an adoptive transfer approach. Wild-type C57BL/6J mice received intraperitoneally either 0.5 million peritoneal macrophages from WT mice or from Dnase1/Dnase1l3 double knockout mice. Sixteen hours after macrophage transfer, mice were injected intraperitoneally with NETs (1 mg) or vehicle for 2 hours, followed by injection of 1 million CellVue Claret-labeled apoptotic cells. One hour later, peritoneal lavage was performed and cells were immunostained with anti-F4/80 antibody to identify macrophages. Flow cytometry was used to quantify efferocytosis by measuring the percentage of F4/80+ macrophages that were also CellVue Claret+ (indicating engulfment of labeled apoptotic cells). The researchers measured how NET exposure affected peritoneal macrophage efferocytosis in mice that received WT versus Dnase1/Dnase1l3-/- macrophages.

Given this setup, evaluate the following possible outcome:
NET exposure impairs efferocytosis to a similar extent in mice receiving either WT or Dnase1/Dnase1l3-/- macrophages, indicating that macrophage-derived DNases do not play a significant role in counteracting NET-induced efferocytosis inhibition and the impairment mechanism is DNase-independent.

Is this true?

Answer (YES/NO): NO